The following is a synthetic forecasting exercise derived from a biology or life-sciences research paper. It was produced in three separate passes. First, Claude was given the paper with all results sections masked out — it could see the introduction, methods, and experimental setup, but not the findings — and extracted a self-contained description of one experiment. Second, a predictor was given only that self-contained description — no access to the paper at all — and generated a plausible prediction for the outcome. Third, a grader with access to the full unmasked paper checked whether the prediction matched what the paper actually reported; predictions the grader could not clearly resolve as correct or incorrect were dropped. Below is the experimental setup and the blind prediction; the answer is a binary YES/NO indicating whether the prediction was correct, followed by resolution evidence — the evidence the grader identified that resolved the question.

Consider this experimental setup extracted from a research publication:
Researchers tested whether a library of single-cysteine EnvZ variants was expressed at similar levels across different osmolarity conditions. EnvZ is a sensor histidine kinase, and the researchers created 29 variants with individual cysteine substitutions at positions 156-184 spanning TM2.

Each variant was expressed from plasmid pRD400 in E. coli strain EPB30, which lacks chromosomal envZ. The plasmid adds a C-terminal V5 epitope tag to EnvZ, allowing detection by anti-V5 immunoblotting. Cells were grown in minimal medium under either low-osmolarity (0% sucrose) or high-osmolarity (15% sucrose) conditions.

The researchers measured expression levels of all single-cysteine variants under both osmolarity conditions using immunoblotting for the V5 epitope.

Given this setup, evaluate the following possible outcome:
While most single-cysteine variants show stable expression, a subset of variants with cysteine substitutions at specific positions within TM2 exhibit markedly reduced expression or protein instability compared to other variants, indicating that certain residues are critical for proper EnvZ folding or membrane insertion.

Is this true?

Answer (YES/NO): NO